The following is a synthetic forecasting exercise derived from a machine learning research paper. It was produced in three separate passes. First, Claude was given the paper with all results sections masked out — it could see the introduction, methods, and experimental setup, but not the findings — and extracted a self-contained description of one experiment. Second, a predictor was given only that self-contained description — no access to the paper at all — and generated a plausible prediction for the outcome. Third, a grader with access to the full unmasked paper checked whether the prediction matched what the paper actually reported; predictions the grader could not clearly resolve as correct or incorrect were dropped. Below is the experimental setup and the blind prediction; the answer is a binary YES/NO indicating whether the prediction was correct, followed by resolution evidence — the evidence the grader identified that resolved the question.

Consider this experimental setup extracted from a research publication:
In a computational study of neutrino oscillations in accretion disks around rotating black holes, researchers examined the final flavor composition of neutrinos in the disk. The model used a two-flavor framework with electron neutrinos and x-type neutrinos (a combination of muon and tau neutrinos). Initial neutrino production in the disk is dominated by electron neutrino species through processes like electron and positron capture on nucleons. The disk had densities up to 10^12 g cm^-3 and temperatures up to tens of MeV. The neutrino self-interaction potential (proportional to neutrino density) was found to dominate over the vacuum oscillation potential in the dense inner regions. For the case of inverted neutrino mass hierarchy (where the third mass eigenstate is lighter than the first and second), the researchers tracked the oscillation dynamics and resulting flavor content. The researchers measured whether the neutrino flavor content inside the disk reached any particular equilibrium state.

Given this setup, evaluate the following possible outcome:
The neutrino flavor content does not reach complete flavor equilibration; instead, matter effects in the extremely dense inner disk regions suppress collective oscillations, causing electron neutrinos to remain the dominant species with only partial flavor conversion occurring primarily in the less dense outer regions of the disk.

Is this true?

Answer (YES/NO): NO